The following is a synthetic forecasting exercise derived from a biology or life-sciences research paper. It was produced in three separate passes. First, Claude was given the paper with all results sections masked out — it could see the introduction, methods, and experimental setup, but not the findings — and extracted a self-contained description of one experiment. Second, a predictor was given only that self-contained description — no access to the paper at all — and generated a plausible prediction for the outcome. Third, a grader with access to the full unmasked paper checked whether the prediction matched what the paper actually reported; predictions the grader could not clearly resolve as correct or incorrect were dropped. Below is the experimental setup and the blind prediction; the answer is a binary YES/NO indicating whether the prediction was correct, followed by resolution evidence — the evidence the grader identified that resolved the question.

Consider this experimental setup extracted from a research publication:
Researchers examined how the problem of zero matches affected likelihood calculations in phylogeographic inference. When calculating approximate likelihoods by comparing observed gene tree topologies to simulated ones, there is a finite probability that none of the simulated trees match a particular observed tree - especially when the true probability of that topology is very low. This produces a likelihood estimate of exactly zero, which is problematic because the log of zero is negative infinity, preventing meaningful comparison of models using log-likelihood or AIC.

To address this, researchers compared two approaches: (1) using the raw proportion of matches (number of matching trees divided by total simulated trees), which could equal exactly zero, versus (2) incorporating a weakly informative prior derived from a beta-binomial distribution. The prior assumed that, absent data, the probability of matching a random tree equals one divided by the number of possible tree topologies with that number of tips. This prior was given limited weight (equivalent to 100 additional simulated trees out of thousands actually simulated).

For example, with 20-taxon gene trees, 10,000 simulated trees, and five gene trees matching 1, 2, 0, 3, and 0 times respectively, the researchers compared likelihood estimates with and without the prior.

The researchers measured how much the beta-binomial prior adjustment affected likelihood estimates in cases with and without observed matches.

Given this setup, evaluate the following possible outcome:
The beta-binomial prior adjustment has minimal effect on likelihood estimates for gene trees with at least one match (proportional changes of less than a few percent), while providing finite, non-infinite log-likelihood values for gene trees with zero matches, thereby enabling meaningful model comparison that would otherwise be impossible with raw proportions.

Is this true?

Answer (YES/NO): YES